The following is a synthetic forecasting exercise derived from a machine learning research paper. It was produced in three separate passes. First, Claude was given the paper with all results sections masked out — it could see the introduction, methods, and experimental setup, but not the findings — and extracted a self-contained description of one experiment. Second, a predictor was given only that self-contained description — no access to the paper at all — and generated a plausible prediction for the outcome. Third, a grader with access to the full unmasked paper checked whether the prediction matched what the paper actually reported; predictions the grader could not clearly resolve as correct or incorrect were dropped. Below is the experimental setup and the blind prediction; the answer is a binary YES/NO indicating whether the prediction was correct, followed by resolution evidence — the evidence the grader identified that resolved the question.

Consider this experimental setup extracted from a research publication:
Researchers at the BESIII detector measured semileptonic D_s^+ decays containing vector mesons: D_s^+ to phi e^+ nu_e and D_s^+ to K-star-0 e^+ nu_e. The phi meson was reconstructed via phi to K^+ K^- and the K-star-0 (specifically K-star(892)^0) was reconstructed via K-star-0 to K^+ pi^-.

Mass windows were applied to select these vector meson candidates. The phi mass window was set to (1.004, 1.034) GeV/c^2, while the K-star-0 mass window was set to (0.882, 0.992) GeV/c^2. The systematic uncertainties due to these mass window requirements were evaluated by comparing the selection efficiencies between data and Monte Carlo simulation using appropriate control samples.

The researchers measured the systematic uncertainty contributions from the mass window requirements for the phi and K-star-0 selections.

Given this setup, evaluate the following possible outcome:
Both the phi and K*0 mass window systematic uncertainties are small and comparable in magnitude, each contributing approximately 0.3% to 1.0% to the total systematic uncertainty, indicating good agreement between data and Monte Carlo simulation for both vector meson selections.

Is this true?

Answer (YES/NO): NO